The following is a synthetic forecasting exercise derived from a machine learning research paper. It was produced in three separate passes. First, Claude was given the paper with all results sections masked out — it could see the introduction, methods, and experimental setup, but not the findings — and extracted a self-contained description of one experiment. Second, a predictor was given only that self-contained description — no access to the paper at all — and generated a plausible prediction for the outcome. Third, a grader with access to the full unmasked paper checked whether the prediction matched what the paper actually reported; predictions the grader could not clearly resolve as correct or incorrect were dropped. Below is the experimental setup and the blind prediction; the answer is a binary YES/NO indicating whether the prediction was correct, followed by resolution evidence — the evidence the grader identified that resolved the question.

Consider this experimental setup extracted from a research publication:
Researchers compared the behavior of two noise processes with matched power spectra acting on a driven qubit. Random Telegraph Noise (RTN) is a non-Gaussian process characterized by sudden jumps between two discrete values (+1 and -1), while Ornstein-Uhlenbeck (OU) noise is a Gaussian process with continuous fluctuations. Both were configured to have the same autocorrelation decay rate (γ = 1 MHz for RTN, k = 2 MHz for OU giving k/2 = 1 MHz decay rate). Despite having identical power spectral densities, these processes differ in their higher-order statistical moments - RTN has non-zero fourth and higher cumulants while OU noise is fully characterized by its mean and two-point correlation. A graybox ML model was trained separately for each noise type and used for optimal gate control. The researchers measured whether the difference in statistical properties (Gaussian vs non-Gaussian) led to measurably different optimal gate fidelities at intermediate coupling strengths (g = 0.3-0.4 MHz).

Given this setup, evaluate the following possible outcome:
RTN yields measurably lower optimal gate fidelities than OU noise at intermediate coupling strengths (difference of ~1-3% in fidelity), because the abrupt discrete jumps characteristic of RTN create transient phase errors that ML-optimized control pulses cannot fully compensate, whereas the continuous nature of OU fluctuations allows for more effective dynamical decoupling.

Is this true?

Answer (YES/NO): NO